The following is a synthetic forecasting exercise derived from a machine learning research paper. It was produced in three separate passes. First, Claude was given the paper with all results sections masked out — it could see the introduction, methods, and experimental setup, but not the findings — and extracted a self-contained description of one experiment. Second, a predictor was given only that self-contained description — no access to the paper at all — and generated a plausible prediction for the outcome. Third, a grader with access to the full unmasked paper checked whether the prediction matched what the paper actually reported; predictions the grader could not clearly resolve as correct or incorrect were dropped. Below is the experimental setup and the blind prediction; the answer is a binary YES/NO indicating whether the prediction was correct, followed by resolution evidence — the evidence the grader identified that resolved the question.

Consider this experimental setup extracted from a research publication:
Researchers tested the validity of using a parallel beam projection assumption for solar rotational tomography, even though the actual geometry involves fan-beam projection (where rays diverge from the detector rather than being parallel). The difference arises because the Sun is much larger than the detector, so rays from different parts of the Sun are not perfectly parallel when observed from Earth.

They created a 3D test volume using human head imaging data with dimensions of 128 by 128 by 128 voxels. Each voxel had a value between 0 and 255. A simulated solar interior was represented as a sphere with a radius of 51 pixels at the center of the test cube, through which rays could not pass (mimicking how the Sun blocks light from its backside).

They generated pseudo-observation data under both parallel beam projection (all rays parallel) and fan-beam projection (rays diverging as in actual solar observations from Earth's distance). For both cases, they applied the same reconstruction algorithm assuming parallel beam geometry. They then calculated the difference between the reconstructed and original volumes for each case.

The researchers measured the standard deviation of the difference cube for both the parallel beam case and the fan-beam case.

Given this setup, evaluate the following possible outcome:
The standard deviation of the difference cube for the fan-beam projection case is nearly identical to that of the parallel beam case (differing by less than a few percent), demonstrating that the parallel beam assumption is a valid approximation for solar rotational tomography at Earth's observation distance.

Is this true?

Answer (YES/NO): NO